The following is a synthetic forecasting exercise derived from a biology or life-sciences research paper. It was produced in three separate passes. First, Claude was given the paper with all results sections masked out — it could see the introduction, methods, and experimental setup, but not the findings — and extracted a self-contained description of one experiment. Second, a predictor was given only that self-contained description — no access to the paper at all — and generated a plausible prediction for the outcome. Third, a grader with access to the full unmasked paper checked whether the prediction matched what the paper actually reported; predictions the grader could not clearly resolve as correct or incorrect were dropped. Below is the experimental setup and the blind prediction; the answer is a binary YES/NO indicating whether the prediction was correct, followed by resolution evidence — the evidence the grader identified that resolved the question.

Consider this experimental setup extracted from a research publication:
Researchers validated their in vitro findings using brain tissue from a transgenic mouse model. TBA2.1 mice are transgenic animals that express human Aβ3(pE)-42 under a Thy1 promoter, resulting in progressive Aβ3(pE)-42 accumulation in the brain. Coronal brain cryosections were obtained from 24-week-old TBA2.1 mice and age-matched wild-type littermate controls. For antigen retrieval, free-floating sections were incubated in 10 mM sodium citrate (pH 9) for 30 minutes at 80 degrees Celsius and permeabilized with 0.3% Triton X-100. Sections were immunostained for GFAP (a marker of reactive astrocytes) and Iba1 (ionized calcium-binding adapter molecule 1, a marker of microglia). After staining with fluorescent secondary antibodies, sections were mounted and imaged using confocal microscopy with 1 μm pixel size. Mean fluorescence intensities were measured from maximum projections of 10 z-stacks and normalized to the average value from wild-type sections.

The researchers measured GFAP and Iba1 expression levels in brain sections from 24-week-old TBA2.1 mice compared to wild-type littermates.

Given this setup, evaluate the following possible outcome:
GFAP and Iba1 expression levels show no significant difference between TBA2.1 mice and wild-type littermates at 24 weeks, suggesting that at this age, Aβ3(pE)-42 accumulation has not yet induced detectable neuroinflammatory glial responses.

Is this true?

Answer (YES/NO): NO